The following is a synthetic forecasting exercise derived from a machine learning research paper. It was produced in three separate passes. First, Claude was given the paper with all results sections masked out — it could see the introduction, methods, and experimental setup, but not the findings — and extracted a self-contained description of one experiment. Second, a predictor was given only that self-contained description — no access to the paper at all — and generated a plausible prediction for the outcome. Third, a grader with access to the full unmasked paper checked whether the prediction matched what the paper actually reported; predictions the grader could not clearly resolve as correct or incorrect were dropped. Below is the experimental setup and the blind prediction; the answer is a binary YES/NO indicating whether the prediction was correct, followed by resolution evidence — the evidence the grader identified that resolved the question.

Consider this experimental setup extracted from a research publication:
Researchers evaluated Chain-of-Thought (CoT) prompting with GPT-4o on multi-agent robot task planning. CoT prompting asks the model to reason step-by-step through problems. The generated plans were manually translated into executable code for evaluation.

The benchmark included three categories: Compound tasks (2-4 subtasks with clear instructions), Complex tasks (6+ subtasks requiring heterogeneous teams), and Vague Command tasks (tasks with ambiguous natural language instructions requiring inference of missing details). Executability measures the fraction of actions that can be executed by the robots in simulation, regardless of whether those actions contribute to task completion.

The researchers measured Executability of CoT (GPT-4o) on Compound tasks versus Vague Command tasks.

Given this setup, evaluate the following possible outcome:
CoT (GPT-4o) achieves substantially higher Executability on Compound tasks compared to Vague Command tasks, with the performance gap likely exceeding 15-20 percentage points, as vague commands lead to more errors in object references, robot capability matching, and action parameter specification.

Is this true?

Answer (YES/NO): YES